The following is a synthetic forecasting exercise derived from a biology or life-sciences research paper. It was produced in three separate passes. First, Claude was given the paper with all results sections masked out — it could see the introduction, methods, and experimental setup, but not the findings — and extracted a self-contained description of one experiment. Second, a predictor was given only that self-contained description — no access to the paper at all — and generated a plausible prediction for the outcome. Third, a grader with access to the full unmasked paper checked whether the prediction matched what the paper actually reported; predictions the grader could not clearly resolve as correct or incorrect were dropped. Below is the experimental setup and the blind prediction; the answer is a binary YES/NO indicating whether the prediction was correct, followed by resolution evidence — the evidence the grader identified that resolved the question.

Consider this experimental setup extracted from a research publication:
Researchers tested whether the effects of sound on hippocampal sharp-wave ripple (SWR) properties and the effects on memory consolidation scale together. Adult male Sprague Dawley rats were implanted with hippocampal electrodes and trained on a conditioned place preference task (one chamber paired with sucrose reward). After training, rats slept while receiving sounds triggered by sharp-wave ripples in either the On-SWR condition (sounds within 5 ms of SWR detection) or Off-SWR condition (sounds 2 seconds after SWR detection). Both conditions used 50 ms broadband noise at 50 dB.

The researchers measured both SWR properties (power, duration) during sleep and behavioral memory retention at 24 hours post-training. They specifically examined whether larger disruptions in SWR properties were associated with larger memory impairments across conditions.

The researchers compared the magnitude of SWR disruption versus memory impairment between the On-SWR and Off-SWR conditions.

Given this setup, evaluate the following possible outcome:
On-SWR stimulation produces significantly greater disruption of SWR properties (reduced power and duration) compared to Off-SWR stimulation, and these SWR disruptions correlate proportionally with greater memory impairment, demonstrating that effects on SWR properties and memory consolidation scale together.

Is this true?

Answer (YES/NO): NO